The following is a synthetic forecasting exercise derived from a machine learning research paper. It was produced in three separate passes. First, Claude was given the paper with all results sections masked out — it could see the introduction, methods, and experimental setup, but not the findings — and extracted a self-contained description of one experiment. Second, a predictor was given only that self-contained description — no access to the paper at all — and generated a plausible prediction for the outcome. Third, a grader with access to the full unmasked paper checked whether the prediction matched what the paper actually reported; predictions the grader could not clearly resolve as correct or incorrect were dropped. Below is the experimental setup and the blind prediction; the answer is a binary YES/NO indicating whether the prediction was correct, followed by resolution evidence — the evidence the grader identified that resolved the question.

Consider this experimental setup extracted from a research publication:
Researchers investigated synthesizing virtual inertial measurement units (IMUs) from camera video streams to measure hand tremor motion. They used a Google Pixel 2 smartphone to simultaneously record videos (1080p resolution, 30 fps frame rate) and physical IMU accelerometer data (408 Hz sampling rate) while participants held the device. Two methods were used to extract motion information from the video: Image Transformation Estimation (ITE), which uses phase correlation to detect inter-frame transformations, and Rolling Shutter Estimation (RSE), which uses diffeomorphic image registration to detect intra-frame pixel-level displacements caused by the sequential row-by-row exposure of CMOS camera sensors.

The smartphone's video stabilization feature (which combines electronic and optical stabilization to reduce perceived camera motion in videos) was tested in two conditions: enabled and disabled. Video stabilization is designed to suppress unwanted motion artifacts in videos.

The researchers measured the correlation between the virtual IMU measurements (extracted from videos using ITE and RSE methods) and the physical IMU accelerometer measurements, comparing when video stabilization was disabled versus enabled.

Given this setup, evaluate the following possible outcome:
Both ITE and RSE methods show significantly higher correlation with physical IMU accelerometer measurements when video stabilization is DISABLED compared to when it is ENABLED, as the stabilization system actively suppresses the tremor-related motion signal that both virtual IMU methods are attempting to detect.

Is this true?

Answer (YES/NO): YES